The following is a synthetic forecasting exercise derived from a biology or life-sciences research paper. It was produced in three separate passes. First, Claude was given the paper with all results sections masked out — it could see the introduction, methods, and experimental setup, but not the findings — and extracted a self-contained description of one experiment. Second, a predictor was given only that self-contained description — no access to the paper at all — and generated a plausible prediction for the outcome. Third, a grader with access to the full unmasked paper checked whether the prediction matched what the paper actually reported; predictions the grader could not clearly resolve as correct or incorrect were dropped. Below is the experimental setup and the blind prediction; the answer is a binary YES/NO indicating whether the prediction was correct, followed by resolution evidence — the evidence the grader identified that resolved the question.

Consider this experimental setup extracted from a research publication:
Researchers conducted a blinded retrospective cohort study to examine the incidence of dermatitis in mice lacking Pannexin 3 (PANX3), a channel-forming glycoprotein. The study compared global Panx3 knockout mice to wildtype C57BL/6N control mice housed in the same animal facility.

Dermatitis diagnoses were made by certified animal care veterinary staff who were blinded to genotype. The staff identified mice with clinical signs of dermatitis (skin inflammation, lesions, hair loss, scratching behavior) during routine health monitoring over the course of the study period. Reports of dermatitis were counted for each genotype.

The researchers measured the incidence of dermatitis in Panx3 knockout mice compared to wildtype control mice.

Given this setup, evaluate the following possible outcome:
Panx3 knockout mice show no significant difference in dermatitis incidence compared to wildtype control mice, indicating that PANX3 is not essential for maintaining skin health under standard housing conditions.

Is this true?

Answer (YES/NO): NO